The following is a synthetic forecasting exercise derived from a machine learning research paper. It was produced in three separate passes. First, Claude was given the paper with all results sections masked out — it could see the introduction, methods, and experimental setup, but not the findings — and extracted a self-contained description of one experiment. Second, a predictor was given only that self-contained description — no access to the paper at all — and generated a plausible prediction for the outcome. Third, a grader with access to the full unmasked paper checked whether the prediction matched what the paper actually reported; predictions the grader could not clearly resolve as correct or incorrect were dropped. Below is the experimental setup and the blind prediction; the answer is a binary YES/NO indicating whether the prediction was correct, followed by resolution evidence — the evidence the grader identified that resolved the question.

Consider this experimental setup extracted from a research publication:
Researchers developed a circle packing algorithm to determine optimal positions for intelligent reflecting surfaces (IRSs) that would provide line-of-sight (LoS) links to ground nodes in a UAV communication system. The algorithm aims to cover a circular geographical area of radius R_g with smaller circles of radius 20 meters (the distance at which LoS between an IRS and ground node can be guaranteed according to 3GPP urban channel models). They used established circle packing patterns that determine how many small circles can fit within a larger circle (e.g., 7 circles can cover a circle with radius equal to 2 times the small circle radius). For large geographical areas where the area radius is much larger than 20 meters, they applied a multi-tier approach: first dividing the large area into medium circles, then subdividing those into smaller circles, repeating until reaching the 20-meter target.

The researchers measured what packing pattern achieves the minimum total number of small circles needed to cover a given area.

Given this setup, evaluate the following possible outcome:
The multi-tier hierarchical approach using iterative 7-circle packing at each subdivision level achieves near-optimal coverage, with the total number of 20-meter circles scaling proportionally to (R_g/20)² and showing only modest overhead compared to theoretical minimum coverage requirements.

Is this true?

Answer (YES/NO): NO